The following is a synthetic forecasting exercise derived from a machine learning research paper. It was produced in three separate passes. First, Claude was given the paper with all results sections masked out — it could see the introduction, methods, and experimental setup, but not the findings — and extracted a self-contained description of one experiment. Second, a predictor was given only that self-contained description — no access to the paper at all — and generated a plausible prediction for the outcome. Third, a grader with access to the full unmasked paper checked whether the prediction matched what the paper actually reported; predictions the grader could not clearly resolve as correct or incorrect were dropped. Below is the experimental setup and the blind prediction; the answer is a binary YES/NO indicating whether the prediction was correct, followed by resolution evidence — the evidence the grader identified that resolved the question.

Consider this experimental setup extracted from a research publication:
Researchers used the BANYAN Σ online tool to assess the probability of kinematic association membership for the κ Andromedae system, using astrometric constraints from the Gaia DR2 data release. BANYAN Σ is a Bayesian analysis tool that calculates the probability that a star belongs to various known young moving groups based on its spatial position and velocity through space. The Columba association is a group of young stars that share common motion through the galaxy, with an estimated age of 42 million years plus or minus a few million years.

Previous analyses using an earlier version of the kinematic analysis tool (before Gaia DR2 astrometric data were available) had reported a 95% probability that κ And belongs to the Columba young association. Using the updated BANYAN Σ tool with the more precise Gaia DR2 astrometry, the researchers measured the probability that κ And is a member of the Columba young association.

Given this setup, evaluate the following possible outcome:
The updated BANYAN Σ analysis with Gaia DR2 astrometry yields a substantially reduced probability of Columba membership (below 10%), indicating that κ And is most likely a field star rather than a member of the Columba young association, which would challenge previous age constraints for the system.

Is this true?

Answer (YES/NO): NO